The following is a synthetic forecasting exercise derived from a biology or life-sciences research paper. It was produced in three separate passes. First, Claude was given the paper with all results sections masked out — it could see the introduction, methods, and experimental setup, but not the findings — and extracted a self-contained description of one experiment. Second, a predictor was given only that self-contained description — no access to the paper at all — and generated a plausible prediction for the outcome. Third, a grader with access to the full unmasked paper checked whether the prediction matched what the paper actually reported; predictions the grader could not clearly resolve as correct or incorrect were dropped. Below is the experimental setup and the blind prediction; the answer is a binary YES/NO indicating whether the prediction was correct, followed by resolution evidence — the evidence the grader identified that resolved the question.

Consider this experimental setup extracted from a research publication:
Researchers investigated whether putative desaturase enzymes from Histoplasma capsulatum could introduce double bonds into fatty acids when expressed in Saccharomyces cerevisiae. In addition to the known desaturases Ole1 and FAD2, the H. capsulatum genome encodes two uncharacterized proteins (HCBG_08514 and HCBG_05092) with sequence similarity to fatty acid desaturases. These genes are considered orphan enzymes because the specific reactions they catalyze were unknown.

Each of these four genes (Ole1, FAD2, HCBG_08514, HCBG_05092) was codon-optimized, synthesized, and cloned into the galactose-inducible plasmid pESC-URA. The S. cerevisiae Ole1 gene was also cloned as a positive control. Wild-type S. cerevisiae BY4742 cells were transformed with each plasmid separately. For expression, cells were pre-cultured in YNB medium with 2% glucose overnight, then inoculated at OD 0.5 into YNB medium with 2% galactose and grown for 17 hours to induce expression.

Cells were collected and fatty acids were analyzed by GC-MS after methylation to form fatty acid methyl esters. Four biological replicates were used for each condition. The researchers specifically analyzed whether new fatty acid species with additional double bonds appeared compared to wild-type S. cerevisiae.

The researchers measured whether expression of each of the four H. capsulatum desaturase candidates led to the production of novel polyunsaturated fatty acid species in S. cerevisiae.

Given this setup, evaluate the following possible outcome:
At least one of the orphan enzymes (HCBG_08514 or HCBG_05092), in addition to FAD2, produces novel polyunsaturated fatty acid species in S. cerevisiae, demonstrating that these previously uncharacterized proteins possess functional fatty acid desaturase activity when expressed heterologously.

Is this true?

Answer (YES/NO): NO